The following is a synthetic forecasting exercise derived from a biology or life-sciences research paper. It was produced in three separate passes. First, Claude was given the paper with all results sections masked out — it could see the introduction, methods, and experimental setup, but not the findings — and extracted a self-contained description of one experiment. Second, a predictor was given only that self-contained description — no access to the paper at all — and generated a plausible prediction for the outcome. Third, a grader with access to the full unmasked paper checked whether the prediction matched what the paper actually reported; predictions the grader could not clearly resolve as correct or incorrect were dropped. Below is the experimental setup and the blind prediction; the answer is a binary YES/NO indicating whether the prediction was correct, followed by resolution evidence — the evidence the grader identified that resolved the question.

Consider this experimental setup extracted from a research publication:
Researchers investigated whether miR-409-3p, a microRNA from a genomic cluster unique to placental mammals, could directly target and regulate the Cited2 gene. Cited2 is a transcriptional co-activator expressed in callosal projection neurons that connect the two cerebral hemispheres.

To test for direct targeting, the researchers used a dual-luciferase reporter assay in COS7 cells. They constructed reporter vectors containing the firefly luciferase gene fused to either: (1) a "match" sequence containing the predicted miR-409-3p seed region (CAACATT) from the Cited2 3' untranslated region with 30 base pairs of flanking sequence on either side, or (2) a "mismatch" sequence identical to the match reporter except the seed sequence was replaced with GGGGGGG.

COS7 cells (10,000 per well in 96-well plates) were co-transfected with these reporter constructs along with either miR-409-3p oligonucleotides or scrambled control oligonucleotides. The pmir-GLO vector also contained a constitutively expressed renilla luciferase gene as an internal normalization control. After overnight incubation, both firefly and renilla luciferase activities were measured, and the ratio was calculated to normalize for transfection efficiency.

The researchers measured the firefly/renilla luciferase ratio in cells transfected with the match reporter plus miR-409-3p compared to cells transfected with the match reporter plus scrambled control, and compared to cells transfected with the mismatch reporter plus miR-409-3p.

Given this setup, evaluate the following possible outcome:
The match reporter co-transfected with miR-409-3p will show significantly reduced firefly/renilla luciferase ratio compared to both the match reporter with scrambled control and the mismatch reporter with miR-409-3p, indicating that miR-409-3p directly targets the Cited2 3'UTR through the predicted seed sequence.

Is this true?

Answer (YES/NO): YES